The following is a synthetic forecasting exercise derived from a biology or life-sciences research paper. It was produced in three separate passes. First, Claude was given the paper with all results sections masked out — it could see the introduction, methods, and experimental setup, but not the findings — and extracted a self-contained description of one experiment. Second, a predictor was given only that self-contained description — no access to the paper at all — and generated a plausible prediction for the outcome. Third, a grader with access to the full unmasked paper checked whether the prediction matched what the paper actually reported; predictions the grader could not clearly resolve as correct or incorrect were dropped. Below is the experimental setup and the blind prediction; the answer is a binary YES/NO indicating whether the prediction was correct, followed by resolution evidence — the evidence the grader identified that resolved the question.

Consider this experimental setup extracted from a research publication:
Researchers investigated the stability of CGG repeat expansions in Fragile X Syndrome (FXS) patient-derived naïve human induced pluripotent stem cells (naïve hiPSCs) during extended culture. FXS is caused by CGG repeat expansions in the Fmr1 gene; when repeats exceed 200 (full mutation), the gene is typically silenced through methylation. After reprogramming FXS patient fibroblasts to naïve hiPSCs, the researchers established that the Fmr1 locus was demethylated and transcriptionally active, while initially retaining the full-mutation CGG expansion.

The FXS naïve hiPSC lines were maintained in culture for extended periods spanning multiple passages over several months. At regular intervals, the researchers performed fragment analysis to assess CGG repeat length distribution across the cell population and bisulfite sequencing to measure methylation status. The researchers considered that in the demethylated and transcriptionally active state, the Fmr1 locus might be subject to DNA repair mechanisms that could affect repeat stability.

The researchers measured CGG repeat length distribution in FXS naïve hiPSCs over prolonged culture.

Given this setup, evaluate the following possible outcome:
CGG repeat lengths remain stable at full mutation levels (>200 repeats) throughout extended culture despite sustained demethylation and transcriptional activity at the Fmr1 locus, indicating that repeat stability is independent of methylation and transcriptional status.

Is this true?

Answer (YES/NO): NO